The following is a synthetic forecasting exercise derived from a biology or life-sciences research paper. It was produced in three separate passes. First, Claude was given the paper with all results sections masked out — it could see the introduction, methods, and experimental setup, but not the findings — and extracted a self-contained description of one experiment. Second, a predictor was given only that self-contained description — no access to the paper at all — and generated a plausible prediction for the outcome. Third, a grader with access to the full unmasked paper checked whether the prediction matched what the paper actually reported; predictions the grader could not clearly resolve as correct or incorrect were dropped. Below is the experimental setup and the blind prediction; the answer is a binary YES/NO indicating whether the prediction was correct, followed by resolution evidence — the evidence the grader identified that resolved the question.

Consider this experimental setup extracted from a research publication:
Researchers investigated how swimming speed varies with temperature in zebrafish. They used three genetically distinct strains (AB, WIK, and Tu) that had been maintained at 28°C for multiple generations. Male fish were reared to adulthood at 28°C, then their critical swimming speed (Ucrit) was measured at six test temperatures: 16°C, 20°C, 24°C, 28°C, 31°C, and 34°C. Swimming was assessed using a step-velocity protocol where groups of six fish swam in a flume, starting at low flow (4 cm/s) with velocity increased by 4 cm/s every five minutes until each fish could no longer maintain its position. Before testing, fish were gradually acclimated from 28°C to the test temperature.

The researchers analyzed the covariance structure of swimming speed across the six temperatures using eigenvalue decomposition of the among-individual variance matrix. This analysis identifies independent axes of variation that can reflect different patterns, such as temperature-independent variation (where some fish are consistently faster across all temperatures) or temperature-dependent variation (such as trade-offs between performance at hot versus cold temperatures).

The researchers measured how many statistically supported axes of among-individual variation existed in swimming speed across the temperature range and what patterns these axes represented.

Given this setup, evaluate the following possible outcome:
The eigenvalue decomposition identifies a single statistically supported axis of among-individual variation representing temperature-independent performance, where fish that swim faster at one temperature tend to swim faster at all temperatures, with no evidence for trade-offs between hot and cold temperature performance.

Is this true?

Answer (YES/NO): NO